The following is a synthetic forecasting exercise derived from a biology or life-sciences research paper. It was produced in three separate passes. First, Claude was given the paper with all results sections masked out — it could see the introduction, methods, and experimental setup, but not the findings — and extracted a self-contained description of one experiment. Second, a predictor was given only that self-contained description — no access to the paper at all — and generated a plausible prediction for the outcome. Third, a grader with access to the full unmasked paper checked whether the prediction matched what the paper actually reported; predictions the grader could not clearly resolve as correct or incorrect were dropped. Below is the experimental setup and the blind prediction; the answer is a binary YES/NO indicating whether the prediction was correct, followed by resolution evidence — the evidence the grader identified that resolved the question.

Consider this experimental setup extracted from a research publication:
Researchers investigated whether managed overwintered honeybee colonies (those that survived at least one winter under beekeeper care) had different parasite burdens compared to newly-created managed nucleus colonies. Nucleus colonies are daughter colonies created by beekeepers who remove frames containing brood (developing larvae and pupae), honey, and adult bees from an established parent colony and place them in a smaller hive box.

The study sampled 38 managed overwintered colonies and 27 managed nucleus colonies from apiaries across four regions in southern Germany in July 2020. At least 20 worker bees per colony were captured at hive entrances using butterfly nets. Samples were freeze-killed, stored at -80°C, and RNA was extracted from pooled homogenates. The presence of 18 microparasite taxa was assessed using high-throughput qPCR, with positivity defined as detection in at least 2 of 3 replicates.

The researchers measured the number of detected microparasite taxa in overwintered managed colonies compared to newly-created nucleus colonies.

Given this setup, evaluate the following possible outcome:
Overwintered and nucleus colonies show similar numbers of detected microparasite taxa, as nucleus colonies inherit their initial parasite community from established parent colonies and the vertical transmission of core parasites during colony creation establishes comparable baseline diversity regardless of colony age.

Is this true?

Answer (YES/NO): YES